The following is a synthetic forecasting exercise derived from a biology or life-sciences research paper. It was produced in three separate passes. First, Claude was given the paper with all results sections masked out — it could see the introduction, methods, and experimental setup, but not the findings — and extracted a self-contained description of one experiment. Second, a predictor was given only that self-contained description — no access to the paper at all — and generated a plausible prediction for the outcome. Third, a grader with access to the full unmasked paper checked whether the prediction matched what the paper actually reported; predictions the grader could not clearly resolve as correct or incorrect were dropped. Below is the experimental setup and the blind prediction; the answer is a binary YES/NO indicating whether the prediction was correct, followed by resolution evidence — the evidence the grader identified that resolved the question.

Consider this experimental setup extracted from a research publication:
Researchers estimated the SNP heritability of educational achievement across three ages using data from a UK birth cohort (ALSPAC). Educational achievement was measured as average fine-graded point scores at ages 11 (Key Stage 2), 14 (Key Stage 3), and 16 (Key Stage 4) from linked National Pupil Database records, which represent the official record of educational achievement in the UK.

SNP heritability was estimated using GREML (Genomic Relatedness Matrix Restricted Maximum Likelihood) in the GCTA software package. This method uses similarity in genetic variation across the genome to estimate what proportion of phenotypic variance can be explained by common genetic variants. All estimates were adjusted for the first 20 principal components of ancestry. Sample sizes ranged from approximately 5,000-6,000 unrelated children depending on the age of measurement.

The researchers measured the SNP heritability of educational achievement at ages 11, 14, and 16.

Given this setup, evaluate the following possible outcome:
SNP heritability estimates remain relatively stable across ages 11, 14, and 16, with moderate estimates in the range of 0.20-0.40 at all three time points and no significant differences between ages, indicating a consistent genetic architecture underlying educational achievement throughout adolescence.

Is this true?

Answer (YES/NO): NO